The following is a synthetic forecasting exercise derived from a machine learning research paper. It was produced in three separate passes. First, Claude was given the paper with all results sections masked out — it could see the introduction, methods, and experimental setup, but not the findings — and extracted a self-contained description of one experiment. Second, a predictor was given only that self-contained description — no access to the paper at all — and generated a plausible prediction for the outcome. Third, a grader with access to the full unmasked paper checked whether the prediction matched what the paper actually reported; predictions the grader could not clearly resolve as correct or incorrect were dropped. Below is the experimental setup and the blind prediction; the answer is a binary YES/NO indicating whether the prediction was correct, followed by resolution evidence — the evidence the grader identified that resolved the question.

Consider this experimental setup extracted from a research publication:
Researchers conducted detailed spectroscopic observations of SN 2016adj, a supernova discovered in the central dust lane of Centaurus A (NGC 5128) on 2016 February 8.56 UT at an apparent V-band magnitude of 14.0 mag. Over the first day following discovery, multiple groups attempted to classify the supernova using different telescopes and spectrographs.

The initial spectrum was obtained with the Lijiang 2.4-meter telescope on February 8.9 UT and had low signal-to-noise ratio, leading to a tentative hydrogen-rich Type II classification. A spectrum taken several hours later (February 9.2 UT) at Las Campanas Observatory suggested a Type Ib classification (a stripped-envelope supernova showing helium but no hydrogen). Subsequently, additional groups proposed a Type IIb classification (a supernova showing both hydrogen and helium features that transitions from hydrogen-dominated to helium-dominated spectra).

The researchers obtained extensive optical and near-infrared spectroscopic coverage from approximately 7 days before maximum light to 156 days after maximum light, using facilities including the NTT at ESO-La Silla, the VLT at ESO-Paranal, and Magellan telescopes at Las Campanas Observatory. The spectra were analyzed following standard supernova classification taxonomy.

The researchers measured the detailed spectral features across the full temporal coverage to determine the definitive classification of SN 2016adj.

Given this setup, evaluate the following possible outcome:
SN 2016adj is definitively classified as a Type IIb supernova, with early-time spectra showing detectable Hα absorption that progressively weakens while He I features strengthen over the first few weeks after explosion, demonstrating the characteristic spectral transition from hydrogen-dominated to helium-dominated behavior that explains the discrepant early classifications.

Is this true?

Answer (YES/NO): NO